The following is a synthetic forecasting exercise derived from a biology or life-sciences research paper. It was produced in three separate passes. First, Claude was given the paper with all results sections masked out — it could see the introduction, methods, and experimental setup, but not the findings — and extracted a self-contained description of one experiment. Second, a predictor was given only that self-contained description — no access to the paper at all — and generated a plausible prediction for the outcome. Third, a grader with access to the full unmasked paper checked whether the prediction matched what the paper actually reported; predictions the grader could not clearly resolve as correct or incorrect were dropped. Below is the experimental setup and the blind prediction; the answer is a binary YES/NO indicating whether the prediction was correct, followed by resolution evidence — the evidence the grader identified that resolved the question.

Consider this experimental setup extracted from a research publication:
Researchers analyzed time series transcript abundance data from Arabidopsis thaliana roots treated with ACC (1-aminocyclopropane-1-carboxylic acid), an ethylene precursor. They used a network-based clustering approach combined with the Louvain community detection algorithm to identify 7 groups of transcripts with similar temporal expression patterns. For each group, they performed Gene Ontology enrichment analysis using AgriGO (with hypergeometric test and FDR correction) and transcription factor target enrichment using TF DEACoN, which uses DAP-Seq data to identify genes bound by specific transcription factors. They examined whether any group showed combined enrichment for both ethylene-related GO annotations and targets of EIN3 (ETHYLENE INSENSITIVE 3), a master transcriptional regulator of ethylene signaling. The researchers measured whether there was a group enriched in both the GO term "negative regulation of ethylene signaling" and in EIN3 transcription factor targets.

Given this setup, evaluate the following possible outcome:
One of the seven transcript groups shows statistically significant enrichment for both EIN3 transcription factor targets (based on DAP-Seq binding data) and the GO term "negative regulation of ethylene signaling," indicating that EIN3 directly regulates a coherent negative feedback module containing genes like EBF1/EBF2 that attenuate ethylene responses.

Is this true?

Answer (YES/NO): YES